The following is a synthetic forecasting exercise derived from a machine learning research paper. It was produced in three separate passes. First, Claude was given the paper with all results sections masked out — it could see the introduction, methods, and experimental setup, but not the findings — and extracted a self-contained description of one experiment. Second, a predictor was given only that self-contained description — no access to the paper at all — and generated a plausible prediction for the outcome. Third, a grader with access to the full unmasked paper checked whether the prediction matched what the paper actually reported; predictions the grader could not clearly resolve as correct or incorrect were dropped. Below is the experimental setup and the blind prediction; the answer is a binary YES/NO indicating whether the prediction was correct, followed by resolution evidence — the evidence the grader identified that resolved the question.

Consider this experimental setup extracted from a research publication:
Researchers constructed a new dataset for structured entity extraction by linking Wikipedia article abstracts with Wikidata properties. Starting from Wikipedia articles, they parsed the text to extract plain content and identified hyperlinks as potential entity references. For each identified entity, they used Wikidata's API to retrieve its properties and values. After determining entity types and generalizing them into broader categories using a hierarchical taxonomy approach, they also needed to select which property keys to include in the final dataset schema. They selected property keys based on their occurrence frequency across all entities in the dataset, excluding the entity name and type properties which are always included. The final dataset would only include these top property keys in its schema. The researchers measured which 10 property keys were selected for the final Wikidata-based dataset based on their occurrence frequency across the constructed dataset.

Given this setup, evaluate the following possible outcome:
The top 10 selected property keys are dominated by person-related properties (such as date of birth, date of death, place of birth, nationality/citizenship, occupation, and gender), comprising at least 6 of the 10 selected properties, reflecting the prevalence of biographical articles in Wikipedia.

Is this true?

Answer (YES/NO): NO